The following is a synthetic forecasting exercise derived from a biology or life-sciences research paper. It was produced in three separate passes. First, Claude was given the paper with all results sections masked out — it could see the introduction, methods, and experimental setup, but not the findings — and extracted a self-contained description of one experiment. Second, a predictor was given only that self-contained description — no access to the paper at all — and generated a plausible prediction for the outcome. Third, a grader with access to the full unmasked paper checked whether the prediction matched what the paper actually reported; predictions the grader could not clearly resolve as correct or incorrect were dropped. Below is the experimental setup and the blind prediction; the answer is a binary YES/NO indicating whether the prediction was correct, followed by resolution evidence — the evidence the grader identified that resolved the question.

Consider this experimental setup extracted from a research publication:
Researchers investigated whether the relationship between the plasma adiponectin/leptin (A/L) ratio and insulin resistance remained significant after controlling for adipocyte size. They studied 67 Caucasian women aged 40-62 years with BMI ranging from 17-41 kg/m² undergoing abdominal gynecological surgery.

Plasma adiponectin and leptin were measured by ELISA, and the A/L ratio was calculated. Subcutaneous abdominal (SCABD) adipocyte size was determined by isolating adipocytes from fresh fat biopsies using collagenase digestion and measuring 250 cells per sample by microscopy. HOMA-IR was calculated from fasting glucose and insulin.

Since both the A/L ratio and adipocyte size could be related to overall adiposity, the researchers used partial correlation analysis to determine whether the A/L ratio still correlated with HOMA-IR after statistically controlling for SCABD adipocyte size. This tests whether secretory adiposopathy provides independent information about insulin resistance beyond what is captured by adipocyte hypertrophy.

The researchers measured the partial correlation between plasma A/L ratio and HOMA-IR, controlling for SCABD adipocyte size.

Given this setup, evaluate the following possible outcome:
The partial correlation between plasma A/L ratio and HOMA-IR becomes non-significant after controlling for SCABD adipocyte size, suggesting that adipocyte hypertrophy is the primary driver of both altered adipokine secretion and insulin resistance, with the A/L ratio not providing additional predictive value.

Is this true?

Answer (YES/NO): YES